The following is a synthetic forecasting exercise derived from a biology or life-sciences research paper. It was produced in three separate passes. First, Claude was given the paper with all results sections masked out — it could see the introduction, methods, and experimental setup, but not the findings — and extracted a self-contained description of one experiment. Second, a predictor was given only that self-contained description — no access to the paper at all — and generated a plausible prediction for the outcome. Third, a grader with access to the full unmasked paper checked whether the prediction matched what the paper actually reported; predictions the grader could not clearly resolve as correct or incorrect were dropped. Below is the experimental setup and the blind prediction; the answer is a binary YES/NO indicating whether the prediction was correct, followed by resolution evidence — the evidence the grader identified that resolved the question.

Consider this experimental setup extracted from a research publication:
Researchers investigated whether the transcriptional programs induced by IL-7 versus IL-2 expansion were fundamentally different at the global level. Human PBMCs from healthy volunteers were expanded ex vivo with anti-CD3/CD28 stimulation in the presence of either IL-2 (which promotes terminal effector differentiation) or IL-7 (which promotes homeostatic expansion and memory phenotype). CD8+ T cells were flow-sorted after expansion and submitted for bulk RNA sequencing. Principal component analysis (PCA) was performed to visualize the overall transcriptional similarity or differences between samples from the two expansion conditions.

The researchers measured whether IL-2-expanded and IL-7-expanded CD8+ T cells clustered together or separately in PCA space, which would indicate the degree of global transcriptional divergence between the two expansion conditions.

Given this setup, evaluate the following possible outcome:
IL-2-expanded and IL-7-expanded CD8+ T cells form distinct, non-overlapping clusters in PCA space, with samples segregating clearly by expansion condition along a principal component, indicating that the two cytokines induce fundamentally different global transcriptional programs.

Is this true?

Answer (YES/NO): YES